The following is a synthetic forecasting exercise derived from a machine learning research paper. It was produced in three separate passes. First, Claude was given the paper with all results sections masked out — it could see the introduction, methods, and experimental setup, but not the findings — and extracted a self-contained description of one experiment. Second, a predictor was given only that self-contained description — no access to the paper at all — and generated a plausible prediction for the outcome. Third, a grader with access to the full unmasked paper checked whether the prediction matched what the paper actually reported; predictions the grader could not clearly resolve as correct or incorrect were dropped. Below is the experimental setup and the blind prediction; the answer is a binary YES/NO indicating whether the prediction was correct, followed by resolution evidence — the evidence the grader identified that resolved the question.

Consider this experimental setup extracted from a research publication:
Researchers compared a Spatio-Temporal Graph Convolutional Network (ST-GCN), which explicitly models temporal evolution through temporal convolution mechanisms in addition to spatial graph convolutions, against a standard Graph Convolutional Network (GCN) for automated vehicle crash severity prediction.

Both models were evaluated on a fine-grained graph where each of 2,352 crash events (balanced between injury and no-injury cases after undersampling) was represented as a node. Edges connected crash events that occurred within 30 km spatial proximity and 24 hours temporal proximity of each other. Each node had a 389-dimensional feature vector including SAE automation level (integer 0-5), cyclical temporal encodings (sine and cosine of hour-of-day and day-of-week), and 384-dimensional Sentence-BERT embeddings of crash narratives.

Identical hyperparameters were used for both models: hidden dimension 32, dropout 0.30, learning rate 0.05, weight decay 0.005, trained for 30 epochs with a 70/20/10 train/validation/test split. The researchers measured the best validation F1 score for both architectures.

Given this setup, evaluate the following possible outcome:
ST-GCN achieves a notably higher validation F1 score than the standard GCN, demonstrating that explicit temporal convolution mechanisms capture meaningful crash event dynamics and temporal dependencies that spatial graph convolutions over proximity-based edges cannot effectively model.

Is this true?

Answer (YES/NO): NO